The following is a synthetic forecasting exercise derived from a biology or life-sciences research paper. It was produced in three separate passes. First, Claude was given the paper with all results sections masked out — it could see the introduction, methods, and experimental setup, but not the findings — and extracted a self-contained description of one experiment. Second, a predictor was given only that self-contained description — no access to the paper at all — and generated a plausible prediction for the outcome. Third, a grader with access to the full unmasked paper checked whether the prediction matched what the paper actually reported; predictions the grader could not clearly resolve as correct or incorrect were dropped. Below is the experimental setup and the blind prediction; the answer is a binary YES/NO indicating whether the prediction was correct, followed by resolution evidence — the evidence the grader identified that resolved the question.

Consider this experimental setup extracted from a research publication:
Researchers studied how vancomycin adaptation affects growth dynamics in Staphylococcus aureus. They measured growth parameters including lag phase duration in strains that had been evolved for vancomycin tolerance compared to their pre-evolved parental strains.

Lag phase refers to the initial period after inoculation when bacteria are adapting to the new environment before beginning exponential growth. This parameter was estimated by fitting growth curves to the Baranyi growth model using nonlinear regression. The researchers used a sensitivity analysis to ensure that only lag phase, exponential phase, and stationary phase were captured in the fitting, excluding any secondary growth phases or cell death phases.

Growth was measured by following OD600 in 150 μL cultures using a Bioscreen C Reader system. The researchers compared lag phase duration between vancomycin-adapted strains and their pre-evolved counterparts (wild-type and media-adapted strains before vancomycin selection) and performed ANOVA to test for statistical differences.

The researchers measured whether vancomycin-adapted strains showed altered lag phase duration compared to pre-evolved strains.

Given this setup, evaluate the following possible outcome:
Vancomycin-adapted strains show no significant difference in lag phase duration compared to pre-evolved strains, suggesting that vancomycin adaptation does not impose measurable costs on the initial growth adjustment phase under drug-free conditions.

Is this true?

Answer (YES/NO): NO